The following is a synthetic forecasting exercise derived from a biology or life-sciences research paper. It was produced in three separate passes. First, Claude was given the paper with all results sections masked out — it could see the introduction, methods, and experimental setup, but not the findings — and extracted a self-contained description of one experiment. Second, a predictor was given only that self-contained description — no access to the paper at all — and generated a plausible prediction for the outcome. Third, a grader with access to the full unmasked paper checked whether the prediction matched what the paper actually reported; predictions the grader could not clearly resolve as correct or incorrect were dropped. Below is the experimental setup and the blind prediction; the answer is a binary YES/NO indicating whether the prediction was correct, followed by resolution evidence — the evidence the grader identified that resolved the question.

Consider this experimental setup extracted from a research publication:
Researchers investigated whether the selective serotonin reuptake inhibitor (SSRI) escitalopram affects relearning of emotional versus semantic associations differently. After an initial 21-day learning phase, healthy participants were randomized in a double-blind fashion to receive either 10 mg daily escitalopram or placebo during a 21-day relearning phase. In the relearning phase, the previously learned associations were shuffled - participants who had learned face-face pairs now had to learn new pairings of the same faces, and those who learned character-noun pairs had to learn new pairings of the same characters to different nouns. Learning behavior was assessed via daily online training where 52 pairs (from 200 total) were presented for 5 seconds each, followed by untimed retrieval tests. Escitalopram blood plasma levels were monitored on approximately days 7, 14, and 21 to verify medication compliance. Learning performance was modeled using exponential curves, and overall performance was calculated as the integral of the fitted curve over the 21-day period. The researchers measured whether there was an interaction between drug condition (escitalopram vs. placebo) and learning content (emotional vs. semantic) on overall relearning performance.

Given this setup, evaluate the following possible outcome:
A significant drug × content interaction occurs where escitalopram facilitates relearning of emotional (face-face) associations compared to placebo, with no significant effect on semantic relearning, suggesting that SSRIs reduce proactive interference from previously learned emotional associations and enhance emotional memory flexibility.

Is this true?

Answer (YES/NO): NO